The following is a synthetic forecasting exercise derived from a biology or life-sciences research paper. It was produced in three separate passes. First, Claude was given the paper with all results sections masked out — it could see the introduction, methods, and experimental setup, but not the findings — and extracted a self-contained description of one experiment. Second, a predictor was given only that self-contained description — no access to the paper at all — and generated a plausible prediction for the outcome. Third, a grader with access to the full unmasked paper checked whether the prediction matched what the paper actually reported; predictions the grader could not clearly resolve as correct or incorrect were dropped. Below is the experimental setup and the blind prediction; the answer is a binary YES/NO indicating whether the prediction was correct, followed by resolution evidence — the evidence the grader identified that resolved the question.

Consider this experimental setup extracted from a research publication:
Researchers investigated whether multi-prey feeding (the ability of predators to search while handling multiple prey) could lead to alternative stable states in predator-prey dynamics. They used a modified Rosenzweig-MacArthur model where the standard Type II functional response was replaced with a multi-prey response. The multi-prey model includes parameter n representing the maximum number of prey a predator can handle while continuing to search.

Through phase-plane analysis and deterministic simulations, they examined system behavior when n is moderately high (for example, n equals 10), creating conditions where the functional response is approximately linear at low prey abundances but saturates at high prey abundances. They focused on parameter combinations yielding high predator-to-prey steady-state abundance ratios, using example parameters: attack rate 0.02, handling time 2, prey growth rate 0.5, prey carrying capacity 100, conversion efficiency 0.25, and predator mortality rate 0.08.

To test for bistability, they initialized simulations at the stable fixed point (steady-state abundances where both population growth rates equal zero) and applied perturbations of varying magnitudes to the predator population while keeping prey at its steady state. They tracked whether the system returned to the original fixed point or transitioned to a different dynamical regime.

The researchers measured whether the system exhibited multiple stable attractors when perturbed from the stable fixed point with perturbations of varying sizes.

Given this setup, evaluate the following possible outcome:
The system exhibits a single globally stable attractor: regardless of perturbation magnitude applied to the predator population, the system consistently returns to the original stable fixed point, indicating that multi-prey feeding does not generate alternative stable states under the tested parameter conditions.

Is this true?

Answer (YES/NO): NO